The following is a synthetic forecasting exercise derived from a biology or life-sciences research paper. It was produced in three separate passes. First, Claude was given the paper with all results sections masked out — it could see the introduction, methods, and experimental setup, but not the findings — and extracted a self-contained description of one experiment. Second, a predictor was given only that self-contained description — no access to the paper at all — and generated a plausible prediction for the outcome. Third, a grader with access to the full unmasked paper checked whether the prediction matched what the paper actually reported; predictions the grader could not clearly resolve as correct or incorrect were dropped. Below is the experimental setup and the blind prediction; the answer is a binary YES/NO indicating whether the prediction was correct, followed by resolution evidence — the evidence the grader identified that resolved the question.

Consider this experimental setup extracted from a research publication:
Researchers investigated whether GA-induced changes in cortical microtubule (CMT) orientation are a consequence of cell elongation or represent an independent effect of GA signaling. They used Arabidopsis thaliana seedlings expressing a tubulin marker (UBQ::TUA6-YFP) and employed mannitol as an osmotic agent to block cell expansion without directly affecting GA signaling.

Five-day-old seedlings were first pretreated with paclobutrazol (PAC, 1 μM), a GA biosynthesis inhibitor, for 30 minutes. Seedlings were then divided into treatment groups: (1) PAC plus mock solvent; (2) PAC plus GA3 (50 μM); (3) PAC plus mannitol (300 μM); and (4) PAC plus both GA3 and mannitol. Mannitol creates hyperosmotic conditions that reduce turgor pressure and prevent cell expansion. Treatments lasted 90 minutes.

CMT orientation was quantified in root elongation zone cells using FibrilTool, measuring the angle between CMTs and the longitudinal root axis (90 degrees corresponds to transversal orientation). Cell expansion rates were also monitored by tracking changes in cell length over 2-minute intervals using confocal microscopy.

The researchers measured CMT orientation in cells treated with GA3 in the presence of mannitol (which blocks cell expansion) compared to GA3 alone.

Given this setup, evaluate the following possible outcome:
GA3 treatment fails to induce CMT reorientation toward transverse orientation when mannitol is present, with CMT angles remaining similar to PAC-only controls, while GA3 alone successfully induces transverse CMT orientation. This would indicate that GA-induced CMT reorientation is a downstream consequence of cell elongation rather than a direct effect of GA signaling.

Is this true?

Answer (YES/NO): YES